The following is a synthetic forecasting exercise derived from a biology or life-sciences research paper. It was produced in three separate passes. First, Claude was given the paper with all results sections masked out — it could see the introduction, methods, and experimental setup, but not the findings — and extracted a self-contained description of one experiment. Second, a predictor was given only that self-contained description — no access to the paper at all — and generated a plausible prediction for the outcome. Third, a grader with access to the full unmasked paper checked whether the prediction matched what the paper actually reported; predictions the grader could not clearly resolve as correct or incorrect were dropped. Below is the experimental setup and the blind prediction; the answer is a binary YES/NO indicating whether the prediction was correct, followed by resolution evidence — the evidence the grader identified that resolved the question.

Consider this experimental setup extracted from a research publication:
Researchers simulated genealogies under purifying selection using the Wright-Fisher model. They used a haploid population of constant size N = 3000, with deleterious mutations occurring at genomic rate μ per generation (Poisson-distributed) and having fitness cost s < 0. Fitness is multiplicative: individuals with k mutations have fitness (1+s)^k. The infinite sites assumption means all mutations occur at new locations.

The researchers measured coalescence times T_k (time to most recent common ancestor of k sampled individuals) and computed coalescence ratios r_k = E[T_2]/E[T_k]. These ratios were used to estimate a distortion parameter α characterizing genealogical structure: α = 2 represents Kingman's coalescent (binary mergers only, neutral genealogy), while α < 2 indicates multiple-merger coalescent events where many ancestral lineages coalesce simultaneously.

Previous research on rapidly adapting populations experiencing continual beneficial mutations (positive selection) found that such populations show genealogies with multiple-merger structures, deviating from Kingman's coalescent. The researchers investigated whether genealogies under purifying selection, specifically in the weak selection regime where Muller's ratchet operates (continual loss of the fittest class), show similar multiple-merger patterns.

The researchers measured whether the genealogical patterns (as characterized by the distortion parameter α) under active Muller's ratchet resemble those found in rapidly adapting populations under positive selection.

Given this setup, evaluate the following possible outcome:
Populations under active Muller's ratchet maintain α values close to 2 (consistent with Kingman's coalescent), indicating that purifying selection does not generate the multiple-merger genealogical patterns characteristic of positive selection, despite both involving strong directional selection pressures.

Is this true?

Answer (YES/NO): NO